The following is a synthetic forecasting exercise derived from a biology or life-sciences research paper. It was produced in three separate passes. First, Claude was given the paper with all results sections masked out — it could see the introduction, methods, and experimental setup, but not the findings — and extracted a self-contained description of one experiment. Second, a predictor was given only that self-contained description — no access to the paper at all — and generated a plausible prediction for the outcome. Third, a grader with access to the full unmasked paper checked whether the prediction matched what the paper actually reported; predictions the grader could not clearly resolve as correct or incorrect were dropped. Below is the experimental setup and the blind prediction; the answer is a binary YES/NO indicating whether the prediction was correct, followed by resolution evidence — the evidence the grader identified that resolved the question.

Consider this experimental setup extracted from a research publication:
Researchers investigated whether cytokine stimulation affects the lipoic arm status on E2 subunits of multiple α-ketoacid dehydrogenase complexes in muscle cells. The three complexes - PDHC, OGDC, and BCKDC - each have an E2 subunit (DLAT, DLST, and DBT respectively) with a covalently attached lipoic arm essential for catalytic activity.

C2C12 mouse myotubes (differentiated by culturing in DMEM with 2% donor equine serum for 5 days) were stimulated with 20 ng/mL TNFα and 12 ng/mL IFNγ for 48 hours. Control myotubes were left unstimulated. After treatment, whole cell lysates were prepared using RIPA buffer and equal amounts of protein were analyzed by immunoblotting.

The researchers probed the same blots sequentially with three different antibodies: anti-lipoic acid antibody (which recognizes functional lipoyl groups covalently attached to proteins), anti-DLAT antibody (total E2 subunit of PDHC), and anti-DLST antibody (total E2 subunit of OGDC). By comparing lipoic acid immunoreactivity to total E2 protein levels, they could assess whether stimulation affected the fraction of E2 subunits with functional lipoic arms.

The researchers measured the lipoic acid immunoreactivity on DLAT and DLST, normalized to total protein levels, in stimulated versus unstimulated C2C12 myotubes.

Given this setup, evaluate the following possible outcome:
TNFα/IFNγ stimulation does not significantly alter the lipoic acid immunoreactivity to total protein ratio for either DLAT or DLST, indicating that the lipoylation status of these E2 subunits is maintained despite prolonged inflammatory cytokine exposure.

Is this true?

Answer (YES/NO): NO